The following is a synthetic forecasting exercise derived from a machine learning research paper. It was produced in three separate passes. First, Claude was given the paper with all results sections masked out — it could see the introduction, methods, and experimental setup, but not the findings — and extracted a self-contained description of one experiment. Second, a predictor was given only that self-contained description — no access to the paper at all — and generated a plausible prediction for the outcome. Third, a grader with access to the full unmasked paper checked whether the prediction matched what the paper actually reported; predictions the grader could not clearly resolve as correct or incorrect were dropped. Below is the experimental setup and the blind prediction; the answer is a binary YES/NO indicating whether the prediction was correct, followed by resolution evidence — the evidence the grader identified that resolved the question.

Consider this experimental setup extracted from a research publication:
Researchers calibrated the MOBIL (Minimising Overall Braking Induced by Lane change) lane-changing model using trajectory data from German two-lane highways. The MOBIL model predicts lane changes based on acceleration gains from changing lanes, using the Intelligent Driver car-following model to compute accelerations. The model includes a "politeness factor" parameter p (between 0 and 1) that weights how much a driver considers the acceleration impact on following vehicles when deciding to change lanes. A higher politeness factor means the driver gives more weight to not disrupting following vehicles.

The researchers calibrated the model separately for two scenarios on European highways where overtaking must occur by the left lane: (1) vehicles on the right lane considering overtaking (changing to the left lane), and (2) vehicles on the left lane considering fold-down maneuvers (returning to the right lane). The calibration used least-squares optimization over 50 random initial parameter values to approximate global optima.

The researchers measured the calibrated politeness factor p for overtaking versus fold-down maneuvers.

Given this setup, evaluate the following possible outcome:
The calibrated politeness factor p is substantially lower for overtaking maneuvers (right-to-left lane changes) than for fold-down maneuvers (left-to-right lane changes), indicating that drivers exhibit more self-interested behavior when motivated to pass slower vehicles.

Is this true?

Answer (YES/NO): NO